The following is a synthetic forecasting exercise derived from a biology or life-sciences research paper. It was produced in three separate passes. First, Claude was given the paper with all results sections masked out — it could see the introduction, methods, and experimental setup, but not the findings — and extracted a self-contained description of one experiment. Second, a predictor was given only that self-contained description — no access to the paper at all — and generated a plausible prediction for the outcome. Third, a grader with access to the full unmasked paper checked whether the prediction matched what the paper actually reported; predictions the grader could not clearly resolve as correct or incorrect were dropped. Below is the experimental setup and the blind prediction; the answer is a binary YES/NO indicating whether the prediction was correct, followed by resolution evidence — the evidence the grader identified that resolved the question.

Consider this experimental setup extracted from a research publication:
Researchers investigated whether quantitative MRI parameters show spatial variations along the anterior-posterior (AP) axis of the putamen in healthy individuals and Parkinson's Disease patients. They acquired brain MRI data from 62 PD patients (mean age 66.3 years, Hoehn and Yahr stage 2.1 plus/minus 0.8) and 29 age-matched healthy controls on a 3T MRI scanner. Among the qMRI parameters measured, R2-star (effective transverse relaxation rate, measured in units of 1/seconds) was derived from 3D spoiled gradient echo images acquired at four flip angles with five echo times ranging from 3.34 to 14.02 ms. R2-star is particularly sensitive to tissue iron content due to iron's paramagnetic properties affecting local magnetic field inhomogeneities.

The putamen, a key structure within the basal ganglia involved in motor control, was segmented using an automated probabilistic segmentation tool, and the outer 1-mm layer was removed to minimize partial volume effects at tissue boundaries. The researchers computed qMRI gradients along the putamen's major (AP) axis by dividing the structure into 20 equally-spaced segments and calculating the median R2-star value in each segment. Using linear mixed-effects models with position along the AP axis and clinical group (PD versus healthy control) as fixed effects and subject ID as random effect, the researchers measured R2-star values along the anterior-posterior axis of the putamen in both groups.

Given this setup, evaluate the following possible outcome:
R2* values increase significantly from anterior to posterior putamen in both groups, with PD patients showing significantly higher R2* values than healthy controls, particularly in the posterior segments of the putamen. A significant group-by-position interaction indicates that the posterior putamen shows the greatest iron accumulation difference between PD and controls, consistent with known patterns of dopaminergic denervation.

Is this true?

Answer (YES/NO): NO